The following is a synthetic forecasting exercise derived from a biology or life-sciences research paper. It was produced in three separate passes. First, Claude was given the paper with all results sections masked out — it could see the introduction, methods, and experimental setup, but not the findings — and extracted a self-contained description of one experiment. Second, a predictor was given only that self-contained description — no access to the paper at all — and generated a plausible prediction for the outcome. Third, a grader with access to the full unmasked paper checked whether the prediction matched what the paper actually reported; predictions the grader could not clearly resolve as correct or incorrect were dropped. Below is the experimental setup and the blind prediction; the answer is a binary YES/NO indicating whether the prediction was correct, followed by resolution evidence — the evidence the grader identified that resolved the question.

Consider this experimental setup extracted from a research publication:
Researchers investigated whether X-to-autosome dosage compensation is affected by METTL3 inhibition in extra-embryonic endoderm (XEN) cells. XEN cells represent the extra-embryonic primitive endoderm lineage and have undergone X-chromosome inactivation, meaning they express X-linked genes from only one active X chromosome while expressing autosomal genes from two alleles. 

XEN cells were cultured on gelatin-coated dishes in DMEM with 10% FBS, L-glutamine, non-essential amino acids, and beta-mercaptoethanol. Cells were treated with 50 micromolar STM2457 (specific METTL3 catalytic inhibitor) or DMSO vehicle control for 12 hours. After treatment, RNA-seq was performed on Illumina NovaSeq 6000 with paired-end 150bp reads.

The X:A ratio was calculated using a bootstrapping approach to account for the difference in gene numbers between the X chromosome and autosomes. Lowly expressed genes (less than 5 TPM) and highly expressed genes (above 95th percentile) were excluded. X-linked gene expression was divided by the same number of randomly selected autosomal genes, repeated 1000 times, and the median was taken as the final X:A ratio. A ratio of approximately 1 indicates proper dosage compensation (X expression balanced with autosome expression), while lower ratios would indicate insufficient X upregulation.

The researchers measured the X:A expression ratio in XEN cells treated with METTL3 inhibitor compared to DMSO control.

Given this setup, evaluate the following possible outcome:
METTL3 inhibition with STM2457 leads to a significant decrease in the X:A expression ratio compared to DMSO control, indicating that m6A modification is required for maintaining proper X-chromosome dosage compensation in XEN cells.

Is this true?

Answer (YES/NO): NO